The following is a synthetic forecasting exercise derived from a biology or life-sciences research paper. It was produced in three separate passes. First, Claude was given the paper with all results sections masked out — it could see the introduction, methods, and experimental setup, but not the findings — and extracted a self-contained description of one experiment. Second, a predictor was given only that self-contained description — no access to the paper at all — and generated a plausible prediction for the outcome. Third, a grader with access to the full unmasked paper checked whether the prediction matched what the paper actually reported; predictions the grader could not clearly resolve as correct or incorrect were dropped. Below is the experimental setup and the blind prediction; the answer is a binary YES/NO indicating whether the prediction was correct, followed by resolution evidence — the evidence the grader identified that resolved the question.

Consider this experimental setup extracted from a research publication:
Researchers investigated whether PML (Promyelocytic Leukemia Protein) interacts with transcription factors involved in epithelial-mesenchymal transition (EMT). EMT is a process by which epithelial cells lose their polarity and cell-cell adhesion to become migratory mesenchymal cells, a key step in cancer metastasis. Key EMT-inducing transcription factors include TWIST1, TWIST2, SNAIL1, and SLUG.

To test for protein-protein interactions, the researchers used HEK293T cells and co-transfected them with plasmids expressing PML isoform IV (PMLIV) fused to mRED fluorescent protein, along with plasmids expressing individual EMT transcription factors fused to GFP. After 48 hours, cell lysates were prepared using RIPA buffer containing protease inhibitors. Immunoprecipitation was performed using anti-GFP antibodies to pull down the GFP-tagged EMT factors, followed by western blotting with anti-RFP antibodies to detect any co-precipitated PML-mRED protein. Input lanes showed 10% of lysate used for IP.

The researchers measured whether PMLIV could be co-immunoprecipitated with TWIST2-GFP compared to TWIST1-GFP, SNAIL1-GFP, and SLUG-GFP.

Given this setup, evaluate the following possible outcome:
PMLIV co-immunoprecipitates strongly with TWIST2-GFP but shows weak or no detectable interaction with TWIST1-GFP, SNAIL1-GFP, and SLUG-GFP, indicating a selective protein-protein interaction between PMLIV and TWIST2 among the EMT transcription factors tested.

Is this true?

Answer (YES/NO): NO